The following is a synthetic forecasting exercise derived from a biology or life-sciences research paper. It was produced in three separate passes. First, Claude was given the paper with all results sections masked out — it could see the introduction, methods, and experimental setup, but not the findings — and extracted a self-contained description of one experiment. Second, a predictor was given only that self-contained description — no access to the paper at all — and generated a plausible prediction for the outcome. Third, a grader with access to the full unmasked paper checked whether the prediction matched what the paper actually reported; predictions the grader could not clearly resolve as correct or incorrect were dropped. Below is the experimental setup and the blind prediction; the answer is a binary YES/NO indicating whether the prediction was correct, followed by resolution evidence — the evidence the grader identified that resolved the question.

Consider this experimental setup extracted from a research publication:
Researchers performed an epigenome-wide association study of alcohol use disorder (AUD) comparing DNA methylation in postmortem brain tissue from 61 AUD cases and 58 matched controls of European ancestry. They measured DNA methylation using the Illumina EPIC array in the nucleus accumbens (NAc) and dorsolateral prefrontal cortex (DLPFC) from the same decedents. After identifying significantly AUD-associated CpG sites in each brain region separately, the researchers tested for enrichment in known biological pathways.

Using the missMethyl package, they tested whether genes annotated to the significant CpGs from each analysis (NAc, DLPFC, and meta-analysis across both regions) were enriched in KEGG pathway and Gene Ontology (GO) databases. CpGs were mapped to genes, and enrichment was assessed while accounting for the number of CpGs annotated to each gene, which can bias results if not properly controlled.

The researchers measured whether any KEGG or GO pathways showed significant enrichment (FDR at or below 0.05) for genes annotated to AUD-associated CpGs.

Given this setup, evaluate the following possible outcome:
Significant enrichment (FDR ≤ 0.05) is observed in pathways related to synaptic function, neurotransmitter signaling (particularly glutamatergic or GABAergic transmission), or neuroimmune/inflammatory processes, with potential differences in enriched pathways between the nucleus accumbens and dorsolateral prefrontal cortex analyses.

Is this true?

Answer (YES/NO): NO